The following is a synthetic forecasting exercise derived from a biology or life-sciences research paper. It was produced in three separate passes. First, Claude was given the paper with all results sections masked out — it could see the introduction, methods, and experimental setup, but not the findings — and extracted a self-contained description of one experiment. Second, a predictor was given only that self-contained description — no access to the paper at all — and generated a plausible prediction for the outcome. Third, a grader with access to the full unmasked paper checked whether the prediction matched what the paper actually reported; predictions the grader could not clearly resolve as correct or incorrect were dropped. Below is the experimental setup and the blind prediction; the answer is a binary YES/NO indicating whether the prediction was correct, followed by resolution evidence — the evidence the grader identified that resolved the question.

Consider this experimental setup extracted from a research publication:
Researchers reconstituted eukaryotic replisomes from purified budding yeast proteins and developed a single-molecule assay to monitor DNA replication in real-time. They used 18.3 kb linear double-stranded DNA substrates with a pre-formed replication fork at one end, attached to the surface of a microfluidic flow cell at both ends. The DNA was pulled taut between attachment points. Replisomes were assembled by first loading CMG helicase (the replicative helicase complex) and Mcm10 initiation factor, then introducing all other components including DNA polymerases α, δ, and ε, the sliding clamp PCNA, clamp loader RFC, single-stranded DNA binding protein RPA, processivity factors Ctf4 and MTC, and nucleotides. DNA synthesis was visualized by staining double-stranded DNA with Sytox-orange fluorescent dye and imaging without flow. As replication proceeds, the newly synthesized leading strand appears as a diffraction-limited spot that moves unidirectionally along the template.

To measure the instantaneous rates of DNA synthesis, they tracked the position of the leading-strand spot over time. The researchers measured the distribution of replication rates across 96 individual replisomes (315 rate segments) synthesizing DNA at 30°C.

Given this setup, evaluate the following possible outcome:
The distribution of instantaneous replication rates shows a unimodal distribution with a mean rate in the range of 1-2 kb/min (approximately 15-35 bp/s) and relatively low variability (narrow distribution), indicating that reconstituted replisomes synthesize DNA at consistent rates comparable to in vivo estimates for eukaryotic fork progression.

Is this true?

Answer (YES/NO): NO